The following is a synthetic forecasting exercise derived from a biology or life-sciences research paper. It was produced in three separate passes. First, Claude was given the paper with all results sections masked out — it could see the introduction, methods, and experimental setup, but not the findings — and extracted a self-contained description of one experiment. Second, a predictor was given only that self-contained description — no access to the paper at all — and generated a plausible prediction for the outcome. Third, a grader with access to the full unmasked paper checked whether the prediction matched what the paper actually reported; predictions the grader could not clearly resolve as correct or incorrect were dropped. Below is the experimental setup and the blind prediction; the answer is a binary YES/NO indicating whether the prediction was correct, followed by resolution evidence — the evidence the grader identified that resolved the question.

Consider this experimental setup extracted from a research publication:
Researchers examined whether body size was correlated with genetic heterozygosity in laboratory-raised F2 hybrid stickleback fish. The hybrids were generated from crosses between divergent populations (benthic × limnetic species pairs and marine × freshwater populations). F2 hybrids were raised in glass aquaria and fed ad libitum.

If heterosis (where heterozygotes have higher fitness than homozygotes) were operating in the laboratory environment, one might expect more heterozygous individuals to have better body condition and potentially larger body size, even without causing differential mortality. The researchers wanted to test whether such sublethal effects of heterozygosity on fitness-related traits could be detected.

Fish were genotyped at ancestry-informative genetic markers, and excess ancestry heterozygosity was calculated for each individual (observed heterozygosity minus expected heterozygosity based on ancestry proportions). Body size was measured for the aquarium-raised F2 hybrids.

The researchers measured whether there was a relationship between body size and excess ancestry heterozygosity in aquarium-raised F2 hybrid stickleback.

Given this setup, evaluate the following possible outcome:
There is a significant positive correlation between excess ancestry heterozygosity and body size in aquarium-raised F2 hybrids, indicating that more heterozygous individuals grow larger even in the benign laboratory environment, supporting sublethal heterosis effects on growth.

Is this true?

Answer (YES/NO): NO